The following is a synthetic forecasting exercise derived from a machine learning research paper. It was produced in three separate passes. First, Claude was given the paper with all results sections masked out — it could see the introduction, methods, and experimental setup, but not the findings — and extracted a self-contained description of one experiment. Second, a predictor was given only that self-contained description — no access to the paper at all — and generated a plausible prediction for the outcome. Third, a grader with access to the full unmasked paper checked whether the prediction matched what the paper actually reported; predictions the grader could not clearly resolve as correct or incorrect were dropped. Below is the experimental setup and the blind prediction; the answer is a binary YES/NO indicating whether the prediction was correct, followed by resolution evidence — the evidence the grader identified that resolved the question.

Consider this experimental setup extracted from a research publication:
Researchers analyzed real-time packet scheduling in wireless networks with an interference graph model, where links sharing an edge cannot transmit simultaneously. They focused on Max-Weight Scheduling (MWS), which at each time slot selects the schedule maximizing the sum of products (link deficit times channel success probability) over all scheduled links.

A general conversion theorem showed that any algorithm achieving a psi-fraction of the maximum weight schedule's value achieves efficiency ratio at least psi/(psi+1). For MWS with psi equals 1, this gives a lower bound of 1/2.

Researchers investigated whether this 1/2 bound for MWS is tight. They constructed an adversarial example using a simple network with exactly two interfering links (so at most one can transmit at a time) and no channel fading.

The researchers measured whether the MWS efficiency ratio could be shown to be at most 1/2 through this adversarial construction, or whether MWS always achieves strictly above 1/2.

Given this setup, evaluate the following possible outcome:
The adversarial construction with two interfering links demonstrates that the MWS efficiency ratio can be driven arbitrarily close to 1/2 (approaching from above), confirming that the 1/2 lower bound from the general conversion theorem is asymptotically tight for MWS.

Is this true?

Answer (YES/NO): YES